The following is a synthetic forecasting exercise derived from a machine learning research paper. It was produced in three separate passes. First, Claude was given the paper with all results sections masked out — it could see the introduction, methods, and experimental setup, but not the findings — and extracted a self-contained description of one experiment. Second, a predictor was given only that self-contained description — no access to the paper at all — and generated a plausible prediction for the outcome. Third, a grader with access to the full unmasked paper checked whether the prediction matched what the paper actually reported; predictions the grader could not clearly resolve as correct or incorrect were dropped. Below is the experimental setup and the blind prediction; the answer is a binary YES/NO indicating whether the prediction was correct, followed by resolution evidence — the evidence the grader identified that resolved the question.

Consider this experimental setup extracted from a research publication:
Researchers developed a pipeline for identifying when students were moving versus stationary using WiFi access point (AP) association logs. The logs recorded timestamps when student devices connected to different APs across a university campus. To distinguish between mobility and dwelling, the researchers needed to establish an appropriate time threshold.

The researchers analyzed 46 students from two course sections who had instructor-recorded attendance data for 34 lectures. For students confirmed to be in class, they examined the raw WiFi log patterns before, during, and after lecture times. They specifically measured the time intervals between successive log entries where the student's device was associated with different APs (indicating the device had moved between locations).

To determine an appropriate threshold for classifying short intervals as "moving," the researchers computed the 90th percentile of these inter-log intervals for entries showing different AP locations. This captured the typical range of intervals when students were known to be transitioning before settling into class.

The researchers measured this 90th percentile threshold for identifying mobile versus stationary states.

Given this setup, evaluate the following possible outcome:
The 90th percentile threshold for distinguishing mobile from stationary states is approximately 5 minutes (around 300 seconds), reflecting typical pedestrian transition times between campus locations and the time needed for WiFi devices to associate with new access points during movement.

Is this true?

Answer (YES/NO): NO